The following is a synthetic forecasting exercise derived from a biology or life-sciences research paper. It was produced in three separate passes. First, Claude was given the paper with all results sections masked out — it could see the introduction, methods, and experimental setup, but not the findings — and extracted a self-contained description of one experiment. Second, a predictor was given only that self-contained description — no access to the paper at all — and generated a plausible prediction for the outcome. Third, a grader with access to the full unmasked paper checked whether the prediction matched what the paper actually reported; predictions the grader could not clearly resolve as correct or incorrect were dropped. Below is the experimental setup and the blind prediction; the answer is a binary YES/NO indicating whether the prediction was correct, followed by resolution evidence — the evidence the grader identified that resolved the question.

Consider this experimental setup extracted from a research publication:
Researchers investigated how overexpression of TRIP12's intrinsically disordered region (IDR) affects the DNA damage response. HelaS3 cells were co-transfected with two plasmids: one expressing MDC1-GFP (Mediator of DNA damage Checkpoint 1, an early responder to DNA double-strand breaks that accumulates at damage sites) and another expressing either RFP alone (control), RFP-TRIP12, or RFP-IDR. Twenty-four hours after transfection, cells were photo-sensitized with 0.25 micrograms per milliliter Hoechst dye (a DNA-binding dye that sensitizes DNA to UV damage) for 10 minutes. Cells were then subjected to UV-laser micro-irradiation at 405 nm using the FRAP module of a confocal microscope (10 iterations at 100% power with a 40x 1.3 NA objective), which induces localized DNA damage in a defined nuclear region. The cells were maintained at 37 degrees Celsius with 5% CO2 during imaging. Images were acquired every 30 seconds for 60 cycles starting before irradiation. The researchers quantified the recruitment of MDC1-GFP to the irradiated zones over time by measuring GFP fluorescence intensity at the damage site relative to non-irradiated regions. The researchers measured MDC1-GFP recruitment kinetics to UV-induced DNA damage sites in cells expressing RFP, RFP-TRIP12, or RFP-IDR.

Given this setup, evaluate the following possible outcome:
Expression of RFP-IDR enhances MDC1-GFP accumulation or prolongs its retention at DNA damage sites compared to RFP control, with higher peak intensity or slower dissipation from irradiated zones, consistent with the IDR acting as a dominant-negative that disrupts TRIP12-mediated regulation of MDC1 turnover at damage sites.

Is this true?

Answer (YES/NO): NO